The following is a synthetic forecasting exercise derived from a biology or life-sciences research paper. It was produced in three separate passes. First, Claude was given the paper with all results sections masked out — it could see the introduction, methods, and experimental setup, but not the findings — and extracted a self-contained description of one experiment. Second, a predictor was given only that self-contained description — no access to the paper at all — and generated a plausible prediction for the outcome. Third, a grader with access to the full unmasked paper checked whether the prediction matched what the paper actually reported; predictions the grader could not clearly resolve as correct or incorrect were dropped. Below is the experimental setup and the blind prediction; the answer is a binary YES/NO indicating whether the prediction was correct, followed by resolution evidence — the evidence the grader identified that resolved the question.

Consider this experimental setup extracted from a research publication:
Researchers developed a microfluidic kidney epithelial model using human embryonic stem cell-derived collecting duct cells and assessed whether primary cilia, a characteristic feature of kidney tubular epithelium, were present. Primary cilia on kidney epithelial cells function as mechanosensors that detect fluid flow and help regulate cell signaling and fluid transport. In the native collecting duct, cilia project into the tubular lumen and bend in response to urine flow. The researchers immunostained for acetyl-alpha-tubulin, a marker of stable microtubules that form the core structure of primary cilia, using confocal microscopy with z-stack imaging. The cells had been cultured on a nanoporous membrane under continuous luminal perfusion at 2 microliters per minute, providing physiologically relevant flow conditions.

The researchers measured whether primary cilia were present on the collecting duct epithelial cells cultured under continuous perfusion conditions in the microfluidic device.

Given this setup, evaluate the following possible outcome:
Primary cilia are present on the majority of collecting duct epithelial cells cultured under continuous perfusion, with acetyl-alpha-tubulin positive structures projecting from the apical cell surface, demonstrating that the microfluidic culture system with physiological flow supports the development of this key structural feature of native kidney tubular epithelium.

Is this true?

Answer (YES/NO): YES